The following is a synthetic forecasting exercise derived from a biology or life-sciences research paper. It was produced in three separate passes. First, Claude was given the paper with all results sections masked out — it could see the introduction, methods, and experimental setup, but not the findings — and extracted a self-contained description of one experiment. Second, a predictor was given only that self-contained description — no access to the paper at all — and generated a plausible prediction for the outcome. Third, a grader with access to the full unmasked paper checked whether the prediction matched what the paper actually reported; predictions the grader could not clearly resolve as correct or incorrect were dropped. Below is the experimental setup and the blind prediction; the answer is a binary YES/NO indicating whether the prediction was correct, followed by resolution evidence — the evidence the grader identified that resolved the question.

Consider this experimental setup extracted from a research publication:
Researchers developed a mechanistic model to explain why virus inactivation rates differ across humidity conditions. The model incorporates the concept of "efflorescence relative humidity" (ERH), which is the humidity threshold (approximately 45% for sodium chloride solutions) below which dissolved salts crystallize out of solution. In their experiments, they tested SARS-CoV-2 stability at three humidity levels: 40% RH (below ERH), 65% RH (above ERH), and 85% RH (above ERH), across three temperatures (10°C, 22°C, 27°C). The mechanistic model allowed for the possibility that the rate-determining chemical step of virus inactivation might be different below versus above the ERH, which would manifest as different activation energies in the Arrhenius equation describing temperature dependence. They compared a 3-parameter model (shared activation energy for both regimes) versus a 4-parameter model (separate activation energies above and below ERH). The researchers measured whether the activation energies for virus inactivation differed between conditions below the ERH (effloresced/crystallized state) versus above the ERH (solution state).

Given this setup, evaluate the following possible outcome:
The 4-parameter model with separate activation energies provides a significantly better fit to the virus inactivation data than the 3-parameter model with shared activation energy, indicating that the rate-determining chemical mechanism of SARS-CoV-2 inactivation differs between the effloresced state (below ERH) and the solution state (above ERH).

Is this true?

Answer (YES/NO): NO